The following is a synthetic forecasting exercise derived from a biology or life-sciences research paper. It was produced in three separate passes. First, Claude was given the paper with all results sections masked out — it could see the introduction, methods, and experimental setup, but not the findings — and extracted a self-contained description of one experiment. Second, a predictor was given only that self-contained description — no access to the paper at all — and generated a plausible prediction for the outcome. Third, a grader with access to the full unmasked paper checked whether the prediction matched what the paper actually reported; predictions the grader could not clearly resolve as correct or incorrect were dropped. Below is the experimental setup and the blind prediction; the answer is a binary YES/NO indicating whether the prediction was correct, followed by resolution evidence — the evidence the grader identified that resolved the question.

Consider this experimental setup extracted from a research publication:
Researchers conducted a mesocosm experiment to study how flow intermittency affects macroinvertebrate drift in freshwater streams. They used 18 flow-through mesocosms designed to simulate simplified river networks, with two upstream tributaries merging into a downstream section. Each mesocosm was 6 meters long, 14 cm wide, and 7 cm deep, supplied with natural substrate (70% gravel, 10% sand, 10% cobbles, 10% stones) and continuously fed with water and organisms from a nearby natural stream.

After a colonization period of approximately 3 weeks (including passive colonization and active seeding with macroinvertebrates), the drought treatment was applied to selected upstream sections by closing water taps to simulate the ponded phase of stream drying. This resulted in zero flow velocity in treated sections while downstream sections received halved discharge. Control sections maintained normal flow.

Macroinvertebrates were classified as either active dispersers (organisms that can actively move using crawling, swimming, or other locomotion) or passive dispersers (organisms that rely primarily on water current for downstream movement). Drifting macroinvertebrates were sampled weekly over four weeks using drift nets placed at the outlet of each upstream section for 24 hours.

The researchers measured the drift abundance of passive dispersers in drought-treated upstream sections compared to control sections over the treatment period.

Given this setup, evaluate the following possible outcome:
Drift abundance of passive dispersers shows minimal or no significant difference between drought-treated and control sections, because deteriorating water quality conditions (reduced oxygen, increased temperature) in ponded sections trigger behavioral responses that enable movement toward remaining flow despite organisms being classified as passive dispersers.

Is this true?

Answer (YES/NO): NO